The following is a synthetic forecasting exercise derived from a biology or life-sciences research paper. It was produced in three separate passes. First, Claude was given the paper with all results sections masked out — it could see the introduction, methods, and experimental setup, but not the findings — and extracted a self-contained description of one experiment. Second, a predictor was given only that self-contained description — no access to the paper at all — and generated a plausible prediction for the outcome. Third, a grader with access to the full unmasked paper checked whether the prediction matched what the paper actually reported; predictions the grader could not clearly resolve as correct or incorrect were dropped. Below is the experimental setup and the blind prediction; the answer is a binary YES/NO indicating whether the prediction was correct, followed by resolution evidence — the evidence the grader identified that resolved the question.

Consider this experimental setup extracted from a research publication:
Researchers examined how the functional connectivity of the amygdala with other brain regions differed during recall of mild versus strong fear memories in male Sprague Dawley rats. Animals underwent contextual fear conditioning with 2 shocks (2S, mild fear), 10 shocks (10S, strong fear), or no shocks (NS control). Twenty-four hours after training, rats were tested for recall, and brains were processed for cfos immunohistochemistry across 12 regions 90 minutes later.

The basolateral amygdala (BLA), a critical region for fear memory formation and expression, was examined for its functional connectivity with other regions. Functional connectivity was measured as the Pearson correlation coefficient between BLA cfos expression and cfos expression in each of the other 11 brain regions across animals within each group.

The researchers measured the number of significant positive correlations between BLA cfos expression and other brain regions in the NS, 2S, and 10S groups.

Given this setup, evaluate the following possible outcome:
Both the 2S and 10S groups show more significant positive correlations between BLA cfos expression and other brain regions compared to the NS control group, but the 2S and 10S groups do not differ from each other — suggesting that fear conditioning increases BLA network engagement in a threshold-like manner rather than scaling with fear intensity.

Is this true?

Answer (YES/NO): NO